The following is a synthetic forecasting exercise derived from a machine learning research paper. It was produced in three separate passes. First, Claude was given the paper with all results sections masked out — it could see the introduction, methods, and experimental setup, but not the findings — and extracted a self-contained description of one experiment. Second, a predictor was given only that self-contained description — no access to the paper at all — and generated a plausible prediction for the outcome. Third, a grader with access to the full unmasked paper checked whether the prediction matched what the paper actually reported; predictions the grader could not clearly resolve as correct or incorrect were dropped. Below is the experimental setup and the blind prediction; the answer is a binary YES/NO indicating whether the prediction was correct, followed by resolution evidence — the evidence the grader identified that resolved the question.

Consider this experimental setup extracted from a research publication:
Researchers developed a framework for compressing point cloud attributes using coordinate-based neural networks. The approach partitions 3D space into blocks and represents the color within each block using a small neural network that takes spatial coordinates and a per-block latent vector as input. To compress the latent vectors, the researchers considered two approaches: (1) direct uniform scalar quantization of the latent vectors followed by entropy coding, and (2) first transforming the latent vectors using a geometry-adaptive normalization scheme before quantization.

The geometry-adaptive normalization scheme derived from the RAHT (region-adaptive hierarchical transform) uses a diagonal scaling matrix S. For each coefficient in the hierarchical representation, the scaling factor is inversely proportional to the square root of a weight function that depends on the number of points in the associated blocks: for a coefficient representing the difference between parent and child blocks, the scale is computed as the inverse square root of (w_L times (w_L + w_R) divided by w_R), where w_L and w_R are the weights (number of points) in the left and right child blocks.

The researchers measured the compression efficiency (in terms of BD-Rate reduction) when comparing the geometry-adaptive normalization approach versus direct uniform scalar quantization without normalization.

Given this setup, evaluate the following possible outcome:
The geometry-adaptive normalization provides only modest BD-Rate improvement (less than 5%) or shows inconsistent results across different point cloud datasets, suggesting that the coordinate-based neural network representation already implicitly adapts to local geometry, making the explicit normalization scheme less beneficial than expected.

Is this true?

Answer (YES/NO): NO